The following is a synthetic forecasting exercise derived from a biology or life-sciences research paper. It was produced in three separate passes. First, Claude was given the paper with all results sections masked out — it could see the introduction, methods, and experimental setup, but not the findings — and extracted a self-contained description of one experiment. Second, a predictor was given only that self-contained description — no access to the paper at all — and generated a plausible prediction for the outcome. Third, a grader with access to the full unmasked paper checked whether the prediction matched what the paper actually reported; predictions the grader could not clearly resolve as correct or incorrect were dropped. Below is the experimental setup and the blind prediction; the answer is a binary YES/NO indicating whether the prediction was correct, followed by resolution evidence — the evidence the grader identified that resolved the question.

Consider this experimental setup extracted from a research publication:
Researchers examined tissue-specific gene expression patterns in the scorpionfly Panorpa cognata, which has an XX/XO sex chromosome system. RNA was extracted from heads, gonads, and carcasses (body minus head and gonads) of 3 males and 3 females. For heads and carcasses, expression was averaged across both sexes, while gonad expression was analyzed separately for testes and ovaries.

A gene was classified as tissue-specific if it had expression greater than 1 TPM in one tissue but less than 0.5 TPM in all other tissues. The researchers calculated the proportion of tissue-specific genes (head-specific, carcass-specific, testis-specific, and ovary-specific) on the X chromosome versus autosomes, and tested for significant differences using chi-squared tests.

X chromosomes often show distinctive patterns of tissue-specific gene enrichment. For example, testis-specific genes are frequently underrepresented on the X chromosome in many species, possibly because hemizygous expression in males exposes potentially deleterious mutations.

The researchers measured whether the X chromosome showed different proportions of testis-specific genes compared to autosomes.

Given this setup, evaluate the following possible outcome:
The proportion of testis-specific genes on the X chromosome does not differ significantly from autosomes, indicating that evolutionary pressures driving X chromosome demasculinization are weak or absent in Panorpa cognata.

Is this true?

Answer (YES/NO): YES